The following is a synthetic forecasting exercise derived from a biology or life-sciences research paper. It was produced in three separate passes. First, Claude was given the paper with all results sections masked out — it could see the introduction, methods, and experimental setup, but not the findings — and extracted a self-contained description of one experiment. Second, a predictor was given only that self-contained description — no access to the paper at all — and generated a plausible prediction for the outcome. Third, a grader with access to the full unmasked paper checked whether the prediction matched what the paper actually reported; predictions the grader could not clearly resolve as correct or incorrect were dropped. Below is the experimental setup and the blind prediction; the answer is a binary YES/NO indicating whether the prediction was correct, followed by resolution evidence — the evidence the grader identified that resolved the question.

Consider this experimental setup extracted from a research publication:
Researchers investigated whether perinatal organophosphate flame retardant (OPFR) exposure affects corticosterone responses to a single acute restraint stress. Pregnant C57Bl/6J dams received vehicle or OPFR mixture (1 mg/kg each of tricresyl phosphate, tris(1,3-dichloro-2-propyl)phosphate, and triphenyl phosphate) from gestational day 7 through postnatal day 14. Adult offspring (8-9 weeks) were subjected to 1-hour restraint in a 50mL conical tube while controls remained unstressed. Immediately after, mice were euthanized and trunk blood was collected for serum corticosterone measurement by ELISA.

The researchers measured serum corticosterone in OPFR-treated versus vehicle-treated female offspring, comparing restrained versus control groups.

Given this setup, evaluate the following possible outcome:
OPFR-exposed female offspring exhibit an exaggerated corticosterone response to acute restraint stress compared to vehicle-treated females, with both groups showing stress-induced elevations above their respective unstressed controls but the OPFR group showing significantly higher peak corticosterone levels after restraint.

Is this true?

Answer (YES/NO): NO